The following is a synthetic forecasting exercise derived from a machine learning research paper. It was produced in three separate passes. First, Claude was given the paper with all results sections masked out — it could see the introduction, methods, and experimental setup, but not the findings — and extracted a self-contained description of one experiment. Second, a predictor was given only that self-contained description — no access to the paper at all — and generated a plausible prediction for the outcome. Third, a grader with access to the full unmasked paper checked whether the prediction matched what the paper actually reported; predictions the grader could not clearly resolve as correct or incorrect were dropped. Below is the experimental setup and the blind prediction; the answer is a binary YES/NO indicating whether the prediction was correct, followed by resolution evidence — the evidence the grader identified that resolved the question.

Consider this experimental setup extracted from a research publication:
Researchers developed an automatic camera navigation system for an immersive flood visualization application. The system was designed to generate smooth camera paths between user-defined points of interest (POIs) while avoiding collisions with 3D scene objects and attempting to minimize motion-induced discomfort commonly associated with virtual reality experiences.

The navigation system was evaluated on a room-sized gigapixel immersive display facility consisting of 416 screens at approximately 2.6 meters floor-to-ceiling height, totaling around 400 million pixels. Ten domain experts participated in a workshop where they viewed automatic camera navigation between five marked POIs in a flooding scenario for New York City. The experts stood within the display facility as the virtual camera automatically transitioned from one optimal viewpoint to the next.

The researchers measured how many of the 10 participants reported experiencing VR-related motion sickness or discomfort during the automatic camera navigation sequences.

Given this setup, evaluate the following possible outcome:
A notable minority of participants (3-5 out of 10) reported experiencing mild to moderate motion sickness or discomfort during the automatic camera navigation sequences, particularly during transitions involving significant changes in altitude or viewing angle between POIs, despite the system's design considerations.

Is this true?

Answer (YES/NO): NO